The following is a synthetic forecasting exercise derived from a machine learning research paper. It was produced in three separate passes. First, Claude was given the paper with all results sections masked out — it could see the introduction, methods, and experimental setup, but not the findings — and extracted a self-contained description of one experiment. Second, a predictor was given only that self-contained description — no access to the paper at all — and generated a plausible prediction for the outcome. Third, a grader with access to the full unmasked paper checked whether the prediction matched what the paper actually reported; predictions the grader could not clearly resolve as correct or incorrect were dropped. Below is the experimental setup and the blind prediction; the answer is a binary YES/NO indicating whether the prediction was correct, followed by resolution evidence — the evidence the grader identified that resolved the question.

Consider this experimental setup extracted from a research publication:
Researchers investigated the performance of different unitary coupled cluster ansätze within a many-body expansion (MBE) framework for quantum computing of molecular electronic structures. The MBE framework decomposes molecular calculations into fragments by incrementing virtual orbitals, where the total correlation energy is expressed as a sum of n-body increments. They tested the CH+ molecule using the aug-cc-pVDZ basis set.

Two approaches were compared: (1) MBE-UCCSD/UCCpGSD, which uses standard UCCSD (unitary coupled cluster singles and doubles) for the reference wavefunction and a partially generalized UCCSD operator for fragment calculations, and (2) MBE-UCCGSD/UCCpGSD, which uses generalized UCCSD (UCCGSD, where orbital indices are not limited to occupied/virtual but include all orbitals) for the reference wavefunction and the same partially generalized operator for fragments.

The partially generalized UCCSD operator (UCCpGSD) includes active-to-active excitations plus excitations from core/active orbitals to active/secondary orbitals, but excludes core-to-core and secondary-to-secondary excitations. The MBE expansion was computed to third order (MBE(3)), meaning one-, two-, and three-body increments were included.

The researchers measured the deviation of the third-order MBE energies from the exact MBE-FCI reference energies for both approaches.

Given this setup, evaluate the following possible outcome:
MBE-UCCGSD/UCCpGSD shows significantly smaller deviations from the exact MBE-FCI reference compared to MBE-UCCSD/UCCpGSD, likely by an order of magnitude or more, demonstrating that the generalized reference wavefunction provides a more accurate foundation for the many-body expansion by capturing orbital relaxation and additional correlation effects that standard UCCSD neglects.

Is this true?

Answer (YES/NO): YES